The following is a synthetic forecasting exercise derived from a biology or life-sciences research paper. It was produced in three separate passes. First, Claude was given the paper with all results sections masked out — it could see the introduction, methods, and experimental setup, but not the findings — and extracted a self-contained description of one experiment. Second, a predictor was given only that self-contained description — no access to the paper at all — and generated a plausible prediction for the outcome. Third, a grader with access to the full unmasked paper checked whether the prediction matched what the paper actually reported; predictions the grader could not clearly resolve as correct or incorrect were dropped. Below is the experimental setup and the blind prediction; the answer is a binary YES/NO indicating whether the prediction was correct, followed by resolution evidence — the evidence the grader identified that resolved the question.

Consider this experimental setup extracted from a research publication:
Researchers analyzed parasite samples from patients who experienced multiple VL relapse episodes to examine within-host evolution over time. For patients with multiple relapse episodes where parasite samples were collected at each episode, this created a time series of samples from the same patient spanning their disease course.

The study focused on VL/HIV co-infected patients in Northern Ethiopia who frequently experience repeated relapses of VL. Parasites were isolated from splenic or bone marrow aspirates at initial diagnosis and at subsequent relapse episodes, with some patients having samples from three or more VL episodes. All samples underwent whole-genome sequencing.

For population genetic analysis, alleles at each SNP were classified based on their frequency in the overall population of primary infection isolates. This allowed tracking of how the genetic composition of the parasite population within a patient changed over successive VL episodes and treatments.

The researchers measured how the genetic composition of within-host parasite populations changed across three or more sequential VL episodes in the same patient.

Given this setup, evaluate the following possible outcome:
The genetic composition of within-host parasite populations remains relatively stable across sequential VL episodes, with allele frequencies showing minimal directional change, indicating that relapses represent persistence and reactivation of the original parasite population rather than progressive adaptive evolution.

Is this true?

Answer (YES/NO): NO